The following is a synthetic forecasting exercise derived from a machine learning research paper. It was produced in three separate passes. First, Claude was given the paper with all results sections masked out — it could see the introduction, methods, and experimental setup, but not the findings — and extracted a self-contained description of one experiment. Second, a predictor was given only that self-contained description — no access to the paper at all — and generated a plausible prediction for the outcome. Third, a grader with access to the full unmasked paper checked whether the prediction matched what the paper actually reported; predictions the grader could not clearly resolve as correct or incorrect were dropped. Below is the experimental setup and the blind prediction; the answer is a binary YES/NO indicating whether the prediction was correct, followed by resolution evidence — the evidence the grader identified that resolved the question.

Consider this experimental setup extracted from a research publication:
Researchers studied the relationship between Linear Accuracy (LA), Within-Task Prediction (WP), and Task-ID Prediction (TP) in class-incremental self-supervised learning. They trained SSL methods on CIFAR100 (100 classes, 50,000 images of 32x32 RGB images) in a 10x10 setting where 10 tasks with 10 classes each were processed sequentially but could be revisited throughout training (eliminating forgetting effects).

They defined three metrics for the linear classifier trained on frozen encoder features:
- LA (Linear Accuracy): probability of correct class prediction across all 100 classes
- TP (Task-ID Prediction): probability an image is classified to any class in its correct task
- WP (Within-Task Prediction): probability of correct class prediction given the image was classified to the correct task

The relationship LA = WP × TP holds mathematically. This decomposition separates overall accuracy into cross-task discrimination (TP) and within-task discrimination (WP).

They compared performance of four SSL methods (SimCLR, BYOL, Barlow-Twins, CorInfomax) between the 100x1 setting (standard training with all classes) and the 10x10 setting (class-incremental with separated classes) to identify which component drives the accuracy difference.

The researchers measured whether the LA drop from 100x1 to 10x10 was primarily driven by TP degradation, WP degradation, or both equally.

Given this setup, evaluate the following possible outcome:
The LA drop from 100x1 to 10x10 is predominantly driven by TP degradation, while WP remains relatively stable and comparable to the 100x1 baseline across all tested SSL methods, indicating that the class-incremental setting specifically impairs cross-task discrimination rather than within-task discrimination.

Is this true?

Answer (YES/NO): YES